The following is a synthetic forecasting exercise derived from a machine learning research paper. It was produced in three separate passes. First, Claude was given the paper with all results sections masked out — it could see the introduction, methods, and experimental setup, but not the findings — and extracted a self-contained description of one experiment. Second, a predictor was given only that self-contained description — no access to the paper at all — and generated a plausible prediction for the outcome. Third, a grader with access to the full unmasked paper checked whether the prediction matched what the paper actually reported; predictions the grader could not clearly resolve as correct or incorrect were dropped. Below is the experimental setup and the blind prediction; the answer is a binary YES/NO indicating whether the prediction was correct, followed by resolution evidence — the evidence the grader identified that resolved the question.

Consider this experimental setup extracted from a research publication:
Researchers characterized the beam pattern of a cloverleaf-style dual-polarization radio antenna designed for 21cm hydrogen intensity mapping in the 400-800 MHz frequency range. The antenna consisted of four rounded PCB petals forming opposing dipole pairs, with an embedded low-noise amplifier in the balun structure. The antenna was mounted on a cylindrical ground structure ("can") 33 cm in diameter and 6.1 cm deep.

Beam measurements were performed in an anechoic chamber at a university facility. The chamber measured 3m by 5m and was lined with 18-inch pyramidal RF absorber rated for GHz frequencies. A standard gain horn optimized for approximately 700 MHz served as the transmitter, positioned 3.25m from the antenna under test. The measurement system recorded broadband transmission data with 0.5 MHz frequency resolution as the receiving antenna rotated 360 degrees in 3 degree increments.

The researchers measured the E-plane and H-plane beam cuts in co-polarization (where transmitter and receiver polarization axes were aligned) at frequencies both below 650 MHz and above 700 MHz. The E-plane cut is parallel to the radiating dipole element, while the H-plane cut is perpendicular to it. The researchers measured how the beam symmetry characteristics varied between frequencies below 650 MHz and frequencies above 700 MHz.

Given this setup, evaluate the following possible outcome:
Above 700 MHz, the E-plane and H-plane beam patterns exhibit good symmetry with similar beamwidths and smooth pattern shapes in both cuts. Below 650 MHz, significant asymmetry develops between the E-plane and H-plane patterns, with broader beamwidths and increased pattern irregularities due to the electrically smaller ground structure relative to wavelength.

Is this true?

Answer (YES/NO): NO